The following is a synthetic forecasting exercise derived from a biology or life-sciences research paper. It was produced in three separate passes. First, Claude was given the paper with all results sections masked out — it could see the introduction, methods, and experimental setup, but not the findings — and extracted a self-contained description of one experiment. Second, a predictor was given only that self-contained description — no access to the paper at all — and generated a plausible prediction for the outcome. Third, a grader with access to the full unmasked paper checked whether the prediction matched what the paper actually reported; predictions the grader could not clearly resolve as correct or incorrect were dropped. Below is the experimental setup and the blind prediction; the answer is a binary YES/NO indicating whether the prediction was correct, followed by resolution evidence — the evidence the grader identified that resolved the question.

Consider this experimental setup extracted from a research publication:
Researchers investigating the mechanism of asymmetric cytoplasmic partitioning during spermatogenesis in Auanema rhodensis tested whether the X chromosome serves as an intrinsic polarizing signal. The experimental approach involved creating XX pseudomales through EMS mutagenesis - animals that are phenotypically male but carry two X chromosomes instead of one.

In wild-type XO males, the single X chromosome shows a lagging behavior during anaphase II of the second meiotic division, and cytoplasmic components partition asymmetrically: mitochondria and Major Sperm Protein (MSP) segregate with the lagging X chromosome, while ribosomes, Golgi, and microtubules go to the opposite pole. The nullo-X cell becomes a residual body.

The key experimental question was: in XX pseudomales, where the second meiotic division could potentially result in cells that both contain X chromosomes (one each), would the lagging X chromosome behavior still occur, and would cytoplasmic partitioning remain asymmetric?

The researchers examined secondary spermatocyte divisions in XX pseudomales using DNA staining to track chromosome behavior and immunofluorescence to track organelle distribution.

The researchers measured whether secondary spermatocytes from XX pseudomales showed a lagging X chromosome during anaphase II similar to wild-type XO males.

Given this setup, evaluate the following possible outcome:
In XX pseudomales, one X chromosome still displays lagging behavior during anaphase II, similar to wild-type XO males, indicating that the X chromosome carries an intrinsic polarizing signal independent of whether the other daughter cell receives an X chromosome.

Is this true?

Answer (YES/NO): NO